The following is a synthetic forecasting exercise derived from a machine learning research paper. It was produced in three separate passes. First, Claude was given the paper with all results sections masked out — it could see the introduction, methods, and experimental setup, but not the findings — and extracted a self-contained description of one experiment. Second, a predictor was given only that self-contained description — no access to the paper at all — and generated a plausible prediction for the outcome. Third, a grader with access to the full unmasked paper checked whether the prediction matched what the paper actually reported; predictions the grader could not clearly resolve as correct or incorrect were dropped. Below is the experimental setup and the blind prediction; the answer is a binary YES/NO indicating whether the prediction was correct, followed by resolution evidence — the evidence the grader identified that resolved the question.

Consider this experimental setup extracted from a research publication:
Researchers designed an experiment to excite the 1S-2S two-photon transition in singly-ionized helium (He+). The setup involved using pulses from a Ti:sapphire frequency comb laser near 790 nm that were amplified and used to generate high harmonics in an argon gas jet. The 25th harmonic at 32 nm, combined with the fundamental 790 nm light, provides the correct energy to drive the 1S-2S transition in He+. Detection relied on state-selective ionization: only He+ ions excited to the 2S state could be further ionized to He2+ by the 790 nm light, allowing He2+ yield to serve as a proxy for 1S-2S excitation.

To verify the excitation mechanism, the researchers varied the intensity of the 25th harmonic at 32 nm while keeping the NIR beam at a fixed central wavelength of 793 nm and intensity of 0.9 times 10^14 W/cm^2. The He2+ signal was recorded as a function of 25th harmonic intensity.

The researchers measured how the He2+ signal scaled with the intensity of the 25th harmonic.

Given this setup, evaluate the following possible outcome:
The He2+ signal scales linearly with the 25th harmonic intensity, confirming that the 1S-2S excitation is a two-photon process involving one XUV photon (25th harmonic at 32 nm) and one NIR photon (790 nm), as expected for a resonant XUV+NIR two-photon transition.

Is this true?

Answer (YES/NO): YES